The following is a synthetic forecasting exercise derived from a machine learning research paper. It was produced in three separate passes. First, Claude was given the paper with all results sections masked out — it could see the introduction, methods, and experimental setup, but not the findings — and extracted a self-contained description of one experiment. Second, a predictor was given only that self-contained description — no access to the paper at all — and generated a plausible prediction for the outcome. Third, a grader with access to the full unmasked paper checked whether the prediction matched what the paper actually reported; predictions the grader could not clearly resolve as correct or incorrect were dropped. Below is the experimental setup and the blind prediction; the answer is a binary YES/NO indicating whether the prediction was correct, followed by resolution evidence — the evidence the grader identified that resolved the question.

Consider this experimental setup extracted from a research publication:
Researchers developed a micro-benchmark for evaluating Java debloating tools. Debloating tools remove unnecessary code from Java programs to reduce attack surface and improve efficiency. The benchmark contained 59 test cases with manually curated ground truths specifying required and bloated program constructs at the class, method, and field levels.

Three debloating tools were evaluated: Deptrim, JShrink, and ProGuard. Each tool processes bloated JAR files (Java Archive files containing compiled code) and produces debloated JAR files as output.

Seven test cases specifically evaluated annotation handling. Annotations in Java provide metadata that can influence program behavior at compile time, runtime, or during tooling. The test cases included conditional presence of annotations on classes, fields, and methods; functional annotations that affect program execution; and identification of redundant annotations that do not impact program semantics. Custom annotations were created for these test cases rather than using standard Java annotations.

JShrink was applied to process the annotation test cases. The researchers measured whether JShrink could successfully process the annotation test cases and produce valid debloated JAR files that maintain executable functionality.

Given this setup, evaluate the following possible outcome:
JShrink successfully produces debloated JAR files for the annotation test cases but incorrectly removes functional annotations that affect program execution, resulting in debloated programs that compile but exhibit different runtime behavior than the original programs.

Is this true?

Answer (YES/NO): NO